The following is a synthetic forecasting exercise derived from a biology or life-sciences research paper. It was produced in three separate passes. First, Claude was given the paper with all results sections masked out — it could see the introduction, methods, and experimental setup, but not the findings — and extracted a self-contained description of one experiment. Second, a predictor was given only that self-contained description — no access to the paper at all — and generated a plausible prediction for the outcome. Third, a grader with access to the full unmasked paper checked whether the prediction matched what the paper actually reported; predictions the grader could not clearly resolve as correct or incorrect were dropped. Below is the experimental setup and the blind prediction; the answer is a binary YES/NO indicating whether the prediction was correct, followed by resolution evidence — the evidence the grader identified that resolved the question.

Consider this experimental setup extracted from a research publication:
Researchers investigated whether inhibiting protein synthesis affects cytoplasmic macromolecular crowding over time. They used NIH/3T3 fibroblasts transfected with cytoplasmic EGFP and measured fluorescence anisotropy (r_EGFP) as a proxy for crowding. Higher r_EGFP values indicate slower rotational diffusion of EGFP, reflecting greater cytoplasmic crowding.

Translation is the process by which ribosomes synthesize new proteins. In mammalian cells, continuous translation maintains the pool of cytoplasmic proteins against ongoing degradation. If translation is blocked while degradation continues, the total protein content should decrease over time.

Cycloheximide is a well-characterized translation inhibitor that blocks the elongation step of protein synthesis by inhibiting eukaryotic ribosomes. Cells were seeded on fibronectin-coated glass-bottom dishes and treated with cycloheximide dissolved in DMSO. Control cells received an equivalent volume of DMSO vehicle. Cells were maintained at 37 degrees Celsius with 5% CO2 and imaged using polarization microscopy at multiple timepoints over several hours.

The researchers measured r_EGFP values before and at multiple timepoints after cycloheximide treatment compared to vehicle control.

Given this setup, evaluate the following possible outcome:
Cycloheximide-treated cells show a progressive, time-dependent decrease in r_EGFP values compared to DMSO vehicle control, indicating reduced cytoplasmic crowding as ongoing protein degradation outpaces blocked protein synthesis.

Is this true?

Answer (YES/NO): NO